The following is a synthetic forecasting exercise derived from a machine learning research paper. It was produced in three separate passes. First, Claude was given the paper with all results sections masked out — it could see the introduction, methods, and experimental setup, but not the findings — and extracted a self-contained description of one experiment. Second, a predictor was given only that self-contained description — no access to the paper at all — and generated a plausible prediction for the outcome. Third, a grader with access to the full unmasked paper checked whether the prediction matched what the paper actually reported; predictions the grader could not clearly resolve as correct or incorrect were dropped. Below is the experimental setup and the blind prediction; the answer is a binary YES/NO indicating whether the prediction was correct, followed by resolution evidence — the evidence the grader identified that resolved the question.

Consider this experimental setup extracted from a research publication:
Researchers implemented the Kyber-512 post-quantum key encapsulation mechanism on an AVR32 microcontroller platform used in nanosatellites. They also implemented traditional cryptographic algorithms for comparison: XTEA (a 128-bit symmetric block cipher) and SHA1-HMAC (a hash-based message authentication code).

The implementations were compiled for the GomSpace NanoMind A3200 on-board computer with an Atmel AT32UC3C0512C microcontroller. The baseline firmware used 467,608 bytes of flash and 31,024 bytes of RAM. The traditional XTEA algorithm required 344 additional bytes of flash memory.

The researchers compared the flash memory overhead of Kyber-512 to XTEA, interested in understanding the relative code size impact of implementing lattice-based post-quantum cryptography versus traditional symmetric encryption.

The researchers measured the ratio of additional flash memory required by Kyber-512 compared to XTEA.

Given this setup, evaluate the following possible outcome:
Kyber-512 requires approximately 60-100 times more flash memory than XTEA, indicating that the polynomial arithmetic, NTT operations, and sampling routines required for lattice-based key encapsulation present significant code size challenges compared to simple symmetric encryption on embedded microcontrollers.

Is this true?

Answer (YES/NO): NO